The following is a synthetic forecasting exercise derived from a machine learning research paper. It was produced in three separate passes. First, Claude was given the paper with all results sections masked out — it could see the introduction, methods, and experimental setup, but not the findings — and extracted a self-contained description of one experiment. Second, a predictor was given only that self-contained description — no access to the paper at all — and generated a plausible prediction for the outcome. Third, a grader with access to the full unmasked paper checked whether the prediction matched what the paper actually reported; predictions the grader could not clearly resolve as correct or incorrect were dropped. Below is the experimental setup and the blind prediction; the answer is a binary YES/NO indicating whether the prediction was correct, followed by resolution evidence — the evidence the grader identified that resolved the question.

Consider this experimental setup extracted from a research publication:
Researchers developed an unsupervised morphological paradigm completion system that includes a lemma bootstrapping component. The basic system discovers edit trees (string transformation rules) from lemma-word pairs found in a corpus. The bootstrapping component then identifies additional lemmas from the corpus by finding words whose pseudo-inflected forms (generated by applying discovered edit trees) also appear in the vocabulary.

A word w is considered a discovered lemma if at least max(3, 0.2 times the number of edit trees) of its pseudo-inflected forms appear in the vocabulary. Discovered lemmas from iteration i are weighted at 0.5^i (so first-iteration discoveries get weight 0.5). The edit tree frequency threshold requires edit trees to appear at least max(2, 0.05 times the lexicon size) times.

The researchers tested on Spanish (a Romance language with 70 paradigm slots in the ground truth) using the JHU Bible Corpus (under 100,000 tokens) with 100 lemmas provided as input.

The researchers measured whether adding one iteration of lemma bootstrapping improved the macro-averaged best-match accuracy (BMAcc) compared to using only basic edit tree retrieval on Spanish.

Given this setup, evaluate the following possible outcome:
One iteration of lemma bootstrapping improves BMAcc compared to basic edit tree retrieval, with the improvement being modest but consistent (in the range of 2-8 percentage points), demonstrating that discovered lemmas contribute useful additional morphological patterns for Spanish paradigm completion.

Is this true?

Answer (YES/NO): YES